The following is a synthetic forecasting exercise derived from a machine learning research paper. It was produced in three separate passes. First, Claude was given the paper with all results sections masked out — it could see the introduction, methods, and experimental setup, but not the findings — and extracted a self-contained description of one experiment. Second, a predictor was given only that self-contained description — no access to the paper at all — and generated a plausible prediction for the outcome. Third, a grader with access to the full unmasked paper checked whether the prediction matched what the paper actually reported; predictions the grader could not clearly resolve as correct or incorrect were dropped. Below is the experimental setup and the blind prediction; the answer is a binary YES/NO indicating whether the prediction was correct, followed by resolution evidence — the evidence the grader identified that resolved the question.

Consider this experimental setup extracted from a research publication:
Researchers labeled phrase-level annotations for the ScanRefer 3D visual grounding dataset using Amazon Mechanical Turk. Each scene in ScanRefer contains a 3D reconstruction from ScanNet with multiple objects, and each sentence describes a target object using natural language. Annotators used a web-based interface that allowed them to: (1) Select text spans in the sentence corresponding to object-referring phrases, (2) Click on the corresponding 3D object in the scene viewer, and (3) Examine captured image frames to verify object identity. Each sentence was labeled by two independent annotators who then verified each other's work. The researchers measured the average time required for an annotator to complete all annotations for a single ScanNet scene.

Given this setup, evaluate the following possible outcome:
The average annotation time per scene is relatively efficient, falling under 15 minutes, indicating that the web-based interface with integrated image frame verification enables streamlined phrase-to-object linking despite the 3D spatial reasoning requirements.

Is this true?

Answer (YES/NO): NO